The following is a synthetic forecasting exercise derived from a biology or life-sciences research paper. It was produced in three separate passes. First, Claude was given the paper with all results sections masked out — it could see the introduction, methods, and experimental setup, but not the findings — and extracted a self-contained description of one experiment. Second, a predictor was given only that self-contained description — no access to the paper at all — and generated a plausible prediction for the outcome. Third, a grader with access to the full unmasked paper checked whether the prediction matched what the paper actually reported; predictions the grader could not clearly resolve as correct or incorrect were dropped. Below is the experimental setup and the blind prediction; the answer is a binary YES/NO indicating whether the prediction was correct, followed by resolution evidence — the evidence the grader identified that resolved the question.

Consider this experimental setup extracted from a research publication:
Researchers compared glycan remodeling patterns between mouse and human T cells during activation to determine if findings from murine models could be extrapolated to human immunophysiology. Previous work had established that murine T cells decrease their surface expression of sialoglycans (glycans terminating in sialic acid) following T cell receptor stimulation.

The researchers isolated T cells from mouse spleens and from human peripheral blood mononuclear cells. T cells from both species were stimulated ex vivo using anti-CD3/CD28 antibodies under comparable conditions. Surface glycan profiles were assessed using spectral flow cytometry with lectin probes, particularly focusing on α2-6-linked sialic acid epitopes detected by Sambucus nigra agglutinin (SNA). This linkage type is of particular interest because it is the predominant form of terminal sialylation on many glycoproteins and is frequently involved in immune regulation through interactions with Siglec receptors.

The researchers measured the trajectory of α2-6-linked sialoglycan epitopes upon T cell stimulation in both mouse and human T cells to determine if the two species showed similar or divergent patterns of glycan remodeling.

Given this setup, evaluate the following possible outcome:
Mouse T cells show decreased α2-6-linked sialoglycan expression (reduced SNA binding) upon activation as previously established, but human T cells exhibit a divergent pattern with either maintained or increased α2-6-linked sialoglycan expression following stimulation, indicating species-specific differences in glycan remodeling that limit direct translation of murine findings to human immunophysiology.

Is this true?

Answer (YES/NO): YES